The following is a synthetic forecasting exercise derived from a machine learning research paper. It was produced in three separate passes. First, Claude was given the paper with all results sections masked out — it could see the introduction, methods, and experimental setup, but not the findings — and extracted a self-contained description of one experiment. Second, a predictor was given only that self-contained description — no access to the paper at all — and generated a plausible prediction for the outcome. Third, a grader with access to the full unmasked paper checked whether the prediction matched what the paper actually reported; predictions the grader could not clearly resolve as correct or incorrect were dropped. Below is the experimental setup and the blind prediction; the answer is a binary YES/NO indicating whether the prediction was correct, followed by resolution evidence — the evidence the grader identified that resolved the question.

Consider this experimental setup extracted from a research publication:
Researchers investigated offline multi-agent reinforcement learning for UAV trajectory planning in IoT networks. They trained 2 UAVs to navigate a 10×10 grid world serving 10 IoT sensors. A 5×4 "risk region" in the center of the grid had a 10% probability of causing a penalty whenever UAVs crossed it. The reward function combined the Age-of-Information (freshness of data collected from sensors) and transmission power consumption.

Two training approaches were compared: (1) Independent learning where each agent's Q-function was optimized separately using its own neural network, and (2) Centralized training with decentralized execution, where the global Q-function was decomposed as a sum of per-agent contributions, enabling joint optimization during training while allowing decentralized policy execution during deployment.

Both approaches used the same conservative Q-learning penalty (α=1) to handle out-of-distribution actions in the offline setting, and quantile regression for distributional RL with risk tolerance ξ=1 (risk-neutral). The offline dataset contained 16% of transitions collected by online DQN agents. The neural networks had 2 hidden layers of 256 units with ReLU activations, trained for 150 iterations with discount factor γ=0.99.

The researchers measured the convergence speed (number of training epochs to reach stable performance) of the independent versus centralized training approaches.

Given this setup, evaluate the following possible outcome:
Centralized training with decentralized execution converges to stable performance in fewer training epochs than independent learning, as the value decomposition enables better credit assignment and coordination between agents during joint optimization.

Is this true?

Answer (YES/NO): YES